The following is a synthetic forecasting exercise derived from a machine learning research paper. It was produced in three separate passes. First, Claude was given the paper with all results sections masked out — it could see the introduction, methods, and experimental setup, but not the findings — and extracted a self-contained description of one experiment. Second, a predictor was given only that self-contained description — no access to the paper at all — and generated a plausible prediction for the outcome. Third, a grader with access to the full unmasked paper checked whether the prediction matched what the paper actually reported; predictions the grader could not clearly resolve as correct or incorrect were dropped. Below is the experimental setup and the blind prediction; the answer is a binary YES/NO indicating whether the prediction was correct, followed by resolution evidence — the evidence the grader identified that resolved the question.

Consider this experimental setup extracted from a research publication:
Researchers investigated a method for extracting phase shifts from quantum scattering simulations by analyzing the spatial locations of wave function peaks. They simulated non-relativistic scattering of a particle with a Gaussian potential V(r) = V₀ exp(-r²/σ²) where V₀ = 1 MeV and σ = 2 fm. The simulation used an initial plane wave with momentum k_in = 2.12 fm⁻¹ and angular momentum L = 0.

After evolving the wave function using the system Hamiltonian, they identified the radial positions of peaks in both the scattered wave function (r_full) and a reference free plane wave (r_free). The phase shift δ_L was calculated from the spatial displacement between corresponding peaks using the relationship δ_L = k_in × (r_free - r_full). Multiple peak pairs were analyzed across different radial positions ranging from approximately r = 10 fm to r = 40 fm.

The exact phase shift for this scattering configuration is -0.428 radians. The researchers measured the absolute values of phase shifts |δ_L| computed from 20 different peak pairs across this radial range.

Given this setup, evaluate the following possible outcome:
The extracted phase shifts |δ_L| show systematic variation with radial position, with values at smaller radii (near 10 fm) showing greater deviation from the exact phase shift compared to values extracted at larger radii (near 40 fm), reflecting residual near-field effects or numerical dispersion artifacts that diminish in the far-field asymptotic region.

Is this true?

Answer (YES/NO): NO